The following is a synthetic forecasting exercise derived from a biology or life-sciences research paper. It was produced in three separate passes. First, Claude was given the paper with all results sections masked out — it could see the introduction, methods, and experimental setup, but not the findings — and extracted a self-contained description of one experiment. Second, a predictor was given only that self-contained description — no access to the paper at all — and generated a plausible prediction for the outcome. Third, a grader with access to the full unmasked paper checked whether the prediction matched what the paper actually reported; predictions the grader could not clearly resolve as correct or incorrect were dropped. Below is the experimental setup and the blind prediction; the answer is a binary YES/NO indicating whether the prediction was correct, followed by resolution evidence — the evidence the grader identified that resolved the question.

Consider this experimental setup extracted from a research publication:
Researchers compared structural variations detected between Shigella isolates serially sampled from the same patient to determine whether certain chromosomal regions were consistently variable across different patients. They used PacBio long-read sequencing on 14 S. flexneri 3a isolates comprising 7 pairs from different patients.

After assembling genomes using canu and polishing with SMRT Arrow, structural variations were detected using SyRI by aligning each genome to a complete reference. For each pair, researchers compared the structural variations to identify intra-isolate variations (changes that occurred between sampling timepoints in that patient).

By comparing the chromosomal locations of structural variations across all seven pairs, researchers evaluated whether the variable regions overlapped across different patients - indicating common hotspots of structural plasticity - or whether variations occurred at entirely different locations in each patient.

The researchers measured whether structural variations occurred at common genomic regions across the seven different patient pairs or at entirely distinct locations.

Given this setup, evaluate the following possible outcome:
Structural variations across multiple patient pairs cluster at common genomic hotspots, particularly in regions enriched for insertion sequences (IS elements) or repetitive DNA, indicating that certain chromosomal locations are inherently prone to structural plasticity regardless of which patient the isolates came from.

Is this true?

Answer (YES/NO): YES